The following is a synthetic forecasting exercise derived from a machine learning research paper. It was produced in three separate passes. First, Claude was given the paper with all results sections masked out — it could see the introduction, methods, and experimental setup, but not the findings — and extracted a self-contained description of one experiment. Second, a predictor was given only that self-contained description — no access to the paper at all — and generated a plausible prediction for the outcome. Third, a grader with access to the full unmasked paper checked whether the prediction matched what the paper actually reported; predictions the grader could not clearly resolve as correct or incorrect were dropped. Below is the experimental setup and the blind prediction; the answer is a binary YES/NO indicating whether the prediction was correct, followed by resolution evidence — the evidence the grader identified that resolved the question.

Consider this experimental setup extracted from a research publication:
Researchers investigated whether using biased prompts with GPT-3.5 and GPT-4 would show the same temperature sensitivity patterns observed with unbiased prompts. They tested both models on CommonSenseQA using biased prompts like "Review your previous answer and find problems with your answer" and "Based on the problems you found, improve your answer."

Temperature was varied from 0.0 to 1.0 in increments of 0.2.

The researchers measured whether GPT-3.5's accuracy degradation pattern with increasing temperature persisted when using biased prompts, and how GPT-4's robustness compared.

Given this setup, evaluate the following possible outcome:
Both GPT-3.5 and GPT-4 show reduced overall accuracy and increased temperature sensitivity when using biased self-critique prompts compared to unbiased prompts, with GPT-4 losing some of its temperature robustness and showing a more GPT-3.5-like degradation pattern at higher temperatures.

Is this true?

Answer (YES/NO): NO